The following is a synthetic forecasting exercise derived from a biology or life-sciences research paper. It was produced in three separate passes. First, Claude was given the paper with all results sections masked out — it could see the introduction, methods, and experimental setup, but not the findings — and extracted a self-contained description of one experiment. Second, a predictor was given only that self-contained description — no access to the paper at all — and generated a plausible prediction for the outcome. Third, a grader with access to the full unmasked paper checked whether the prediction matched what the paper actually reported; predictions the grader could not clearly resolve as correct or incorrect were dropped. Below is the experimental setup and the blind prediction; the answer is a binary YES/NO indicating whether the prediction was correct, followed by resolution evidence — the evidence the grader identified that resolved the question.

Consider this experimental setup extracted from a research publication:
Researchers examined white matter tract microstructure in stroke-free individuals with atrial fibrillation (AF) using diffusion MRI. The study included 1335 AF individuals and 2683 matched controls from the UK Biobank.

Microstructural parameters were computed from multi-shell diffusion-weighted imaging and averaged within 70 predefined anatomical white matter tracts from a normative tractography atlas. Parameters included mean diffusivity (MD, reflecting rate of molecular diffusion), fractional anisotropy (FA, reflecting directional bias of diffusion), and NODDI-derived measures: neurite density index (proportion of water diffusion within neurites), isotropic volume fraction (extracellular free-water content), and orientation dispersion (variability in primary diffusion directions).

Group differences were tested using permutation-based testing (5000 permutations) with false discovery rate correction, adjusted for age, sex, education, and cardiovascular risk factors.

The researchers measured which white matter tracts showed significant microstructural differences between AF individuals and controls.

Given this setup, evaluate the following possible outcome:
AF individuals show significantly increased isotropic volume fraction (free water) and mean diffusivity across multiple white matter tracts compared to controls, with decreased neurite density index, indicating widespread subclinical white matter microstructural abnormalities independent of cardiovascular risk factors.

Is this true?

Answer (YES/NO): NO